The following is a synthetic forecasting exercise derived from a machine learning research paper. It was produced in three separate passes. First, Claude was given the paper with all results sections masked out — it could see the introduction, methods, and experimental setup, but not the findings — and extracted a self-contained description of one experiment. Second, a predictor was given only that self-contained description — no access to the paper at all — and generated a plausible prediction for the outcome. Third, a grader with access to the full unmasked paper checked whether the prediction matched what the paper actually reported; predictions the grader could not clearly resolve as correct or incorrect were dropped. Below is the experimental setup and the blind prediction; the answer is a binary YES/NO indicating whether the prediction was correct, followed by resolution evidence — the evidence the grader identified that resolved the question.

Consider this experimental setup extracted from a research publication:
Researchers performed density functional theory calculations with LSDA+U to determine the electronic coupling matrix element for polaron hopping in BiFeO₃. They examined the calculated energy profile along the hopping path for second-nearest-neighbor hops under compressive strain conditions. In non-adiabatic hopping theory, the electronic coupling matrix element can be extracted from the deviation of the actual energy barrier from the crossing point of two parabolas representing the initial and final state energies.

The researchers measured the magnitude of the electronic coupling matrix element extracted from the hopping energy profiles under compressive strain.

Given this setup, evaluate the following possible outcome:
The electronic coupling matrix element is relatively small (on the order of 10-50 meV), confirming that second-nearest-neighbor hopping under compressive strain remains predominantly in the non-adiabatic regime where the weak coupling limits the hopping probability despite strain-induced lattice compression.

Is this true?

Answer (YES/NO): NO